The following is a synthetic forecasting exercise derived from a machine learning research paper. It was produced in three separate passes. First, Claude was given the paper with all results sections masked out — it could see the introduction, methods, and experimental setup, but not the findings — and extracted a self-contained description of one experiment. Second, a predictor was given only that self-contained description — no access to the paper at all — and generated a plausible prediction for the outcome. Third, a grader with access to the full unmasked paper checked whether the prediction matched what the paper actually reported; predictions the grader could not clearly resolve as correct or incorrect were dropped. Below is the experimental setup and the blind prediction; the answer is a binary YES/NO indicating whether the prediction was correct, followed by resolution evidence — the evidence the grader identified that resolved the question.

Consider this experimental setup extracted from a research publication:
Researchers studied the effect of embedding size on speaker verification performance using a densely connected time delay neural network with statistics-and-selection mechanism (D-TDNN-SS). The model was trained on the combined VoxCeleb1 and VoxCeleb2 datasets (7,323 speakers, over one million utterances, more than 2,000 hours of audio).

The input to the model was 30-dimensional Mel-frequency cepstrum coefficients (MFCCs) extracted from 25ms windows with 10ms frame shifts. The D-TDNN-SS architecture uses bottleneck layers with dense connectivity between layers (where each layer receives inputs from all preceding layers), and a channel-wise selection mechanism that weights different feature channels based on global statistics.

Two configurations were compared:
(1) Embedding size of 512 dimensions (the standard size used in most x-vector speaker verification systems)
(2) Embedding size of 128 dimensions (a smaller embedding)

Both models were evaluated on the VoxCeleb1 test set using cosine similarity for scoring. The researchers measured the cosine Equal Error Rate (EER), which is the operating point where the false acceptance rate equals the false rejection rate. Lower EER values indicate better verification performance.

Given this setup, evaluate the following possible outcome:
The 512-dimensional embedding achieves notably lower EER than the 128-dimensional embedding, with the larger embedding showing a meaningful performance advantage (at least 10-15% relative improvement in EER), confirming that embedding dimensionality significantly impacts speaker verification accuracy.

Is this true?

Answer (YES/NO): NO